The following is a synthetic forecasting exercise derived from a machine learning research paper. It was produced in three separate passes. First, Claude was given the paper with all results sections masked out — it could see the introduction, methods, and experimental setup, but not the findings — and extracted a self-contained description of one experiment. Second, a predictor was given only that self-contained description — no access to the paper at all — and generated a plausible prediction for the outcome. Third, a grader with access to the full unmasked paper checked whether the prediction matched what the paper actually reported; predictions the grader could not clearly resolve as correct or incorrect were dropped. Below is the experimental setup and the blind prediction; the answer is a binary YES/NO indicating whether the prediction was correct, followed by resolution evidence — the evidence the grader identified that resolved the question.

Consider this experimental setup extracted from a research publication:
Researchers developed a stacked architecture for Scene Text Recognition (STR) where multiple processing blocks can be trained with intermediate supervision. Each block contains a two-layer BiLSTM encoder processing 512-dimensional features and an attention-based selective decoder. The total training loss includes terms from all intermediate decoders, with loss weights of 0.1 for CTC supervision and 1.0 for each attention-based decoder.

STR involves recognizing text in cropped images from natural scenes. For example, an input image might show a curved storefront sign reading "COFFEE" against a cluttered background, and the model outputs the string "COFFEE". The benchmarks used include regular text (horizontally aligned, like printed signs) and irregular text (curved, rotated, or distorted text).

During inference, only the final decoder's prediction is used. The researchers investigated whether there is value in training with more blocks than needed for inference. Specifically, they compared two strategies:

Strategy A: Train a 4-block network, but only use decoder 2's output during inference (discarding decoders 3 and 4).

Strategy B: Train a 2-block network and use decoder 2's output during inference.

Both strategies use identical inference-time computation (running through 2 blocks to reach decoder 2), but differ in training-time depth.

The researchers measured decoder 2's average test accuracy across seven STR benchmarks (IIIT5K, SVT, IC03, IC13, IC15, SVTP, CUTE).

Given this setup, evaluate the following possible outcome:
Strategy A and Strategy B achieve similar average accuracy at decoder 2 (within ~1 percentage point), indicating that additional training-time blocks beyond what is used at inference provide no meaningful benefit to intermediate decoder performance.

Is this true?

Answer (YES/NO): NO